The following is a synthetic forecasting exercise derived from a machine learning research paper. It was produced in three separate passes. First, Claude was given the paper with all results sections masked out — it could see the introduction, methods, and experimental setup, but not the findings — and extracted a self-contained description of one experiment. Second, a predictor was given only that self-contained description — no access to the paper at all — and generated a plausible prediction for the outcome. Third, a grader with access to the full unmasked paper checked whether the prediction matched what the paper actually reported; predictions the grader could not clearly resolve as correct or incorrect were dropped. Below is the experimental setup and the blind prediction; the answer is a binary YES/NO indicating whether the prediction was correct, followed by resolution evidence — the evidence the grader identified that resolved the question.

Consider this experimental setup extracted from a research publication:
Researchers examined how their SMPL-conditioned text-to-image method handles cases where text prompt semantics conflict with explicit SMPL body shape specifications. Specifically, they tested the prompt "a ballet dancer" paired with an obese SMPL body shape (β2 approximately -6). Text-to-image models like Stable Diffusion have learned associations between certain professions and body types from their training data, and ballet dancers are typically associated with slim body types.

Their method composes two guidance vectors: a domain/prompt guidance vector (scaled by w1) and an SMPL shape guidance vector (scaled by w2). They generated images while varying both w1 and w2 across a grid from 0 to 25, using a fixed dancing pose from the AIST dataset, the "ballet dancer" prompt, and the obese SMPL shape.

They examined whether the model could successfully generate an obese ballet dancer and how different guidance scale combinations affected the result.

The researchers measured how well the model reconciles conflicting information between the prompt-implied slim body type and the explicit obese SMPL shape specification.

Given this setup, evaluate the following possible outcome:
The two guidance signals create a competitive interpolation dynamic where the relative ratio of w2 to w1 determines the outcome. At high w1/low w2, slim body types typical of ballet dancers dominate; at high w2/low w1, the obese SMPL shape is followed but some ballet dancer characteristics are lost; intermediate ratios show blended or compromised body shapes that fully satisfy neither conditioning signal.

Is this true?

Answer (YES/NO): NO